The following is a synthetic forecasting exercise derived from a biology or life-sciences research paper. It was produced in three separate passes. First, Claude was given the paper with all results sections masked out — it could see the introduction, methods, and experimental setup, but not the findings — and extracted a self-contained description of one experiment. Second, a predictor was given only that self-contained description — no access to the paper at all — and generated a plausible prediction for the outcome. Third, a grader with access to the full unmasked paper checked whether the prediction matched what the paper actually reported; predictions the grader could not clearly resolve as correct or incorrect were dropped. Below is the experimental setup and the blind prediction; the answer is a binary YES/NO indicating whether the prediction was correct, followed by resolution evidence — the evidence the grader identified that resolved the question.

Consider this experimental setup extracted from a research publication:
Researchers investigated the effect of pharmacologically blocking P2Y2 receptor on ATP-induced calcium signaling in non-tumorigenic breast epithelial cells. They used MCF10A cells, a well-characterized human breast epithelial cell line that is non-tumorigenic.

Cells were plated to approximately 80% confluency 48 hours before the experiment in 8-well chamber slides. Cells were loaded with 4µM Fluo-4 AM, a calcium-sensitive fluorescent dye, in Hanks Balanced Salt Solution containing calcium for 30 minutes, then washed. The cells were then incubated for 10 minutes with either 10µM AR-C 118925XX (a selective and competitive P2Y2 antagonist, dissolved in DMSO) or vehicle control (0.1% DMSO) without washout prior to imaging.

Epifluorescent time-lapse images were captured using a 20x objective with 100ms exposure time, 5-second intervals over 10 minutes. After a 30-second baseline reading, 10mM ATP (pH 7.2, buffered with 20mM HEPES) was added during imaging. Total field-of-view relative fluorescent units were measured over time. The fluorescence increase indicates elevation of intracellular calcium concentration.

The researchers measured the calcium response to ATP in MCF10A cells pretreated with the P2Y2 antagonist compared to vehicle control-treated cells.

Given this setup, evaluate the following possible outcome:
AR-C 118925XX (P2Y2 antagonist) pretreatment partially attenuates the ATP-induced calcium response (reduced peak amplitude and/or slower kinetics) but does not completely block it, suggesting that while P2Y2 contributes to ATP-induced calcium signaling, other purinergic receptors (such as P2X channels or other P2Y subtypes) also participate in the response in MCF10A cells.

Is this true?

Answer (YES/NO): NO